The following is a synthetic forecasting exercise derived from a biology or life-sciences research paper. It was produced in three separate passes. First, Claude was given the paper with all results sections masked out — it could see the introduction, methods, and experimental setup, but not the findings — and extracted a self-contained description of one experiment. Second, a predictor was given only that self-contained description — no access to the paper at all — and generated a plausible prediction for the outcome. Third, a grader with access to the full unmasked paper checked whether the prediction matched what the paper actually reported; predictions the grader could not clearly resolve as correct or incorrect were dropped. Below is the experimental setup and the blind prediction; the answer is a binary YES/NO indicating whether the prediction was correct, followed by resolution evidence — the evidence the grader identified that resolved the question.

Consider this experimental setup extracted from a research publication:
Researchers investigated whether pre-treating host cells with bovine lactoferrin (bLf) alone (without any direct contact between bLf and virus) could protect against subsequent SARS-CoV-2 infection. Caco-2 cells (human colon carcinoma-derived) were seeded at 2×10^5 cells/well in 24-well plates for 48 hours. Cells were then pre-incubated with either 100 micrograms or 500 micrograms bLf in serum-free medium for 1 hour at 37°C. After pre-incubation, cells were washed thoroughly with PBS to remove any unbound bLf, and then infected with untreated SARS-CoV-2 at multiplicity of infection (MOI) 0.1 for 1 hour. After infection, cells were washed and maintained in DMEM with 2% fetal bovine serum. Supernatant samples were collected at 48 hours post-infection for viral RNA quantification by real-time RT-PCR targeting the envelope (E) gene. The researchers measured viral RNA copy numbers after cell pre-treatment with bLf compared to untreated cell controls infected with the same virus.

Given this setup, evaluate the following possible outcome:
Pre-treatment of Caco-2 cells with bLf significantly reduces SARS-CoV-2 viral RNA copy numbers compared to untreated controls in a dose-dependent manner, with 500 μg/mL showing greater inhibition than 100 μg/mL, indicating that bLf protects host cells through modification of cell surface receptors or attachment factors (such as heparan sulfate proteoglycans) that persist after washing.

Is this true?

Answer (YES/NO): NO